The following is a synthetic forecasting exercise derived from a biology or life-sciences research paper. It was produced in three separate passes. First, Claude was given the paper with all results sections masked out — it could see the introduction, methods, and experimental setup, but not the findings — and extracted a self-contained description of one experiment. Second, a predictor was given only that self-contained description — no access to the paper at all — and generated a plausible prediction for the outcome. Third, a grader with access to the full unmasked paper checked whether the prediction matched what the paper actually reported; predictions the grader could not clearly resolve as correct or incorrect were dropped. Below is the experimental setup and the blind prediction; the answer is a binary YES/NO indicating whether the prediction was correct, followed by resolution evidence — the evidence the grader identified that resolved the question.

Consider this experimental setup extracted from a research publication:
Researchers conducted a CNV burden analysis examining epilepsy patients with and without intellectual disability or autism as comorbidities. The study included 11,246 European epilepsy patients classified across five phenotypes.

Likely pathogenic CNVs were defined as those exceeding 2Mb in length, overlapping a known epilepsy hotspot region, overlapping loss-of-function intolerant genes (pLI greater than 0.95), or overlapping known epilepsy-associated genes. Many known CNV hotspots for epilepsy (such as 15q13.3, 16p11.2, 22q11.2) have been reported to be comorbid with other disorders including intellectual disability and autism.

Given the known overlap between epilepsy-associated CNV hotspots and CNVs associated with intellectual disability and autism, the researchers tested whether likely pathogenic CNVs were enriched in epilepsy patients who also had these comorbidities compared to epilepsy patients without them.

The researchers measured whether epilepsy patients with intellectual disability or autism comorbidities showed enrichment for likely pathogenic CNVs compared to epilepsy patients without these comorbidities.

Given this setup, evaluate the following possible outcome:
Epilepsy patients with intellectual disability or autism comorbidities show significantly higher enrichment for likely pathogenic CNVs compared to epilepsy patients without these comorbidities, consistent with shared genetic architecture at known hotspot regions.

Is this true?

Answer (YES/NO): NO